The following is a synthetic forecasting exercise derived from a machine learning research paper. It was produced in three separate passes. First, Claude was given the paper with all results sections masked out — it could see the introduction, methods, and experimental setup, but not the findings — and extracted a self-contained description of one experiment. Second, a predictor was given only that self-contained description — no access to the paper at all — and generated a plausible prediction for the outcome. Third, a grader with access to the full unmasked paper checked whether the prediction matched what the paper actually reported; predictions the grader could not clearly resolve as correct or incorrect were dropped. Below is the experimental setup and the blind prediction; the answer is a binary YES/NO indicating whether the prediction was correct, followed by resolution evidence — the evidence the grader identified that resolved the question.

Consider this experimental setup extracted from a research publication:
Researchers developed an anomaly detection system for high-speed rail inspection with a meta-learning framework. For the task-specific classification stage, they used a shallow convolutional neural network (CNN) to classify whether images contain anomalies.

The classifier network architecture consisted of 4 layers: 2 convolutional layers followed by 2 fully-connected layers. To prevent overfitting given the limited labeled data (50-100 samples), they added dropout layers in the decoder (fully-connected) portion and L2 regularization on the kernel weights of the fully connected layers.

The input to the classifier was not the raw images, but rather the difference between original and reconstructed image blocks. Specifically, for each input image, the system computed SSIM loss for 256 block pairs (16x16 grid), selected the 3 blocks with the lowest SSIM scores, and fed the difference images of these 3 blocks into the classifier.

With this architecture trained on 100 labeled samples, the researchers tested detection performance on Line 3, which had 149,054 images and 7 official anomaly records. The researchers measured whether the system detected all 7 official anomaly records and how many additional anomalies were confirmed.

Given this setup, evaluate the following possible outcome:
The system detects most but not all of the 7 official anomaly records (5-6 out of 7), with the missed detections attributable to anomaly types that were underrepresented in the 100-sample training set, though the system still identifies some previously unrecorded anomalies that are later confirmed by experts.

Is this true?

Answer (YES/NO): NO